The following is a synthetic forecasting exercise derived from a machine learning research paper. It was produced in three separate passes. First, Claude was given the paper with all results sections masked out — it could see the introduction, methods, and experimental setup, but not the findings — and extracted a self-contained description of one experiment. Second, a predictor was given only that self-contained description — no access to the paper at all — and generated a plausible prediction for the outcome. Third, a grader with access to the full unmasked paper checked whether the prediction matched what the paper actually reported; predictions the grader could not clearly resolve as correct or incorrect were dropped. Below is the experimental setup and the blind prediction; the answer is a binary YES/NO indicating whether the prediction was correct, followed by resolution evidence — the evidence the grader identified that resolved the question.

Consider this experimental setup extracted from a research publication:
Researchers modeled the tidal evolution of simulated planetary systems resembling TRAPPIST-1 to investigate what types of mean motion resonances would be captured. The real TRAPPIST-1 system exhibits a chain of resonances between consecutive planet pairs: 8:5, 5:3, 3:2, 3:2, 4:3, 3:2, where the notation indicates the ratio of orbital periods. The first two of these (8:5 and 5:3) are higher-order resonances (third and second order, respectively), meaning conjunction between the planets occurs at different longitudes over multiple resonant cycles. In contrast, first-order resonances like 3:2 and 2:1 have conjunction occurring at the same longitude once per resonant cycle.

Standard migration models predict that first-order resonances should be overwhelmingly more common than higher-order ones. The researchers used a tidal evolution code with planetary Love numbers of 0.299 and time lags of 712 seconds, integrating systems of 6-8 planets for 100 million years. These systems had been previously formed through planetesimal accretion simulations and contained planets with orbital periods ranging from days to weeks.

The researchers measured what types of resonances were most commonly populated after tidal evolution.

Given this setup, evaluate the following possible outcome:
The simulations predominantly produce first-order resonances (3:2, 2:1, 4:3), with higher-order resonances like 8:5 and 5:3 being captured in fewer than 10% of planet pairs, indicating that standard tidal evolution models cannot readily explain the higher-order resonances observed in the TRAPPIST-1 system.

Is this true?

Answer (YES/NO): YES